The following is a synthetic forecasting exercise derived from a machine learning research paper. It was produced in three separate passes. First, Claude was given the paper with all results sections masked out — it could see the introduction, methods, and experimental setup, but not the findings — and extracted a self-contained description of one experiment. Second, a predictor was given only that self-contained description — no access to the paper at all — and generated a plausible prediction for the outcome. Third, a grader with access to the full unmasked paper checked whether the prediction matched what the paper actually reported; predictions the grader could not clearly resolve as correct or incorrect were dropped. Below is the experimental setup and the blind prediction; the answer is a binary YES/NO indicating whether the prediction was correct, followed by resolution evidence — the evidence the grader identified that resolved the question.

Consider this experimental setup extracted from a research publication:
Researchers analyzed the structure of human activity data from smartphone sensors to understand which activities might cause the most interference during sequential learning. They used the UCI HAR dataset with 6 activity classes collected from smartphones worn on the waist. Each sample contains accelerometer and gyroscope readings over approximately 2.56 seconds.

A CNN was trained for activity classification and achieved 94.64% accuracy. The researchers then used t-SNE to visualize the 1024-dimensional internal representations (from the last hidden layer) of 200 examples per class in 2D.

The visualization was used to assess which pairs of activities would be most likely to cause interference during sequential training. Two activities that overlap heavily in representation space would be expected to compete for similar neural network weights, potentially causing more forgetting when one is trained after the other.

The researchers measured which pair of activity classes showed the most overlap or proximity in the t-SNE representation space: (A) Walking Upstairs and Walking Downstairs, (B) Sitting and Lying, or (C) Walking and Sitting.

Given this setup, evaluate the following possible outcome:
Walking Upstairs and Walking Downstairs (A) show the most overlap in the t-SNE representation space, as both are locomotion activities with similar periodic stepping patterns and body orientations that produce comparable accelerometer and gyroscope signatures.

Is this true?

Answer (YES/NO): YES